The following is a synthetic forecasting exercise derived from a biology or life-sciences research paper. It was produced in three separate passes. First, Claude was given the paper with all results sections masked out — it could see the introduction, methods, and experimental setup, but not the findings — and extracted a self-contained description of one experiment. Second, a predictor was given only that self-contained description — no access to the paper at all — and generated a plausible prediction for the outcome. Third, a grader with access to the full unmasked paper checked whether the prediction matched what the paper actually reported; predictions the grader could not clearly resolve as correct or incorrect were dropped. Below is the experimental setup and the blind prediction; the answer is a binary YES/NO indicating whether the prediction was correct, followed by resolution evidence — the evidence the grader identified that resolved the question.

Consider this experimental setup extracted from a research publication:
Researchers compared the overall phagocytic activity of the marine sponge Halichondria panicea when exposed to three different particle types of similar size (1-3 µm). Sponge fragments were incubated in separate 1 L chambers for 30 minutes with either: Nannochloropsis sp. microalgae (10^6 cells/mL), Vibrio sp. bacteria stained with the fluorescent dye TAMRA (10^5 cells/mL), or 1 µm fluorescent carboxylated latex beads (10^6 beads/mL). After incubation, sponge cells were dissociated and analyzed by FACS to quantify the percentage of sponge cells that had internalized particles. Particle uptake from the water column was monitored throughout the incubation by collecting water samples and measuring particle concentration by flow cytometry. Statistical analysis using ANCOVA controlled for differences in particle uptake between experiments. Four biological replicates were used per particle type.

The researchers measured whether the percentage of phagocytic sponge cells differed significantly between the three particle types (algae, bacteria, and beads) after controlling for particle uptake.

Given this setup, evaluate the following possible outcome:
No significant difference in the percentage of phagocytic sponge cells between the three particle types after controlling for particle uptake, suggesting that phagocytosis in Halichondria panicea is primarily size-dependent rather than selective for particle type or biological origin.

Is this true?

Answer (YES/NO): NO